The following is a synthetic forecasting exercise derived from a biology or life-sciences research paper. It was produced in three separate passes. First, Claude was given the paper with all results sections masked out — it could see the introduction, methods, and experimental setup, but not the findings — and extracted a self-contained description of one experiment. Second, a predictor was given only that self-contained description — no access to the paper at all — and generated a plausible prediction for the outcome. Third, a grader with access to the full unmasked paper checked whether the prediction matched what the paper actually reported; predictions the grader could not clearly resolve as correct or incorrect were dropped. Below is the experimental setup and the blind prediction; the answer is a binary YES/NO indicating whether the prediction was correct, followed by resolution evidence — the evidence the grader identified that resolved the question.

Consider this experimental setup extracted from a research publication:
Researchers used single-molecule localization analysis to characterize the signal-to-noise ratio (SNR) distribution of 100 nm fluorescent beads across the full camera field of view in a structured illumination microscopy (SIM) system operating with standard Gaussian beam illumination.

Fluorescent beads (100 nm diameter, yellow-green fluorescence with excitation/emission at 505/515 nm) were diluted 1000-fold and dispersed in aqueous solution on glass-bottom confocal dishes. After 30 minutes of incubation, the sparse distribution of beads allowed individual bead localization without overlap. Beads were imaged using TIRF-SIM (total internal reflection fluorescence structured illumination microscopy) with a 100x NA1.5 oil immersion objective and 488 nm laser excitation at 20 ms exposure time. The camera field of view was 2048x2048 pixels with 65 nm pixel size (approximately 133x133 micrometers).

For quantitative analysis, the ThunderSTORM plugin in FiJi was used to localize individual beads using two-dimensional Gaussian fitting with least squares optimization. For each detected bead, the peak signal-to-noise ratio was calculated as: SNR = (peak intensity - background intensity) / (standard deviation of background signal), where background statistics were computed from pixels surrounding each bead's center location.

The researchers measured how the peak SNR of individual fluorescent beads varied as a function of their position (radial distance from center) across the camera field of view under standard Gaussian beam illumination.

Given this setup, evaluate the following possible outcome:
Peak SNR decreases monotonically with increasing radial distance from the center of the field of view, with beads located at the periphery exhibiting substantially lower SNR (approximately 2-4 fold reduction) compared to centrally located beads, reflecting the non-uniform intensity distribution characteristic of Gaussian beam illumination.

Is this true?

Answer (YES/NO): YES